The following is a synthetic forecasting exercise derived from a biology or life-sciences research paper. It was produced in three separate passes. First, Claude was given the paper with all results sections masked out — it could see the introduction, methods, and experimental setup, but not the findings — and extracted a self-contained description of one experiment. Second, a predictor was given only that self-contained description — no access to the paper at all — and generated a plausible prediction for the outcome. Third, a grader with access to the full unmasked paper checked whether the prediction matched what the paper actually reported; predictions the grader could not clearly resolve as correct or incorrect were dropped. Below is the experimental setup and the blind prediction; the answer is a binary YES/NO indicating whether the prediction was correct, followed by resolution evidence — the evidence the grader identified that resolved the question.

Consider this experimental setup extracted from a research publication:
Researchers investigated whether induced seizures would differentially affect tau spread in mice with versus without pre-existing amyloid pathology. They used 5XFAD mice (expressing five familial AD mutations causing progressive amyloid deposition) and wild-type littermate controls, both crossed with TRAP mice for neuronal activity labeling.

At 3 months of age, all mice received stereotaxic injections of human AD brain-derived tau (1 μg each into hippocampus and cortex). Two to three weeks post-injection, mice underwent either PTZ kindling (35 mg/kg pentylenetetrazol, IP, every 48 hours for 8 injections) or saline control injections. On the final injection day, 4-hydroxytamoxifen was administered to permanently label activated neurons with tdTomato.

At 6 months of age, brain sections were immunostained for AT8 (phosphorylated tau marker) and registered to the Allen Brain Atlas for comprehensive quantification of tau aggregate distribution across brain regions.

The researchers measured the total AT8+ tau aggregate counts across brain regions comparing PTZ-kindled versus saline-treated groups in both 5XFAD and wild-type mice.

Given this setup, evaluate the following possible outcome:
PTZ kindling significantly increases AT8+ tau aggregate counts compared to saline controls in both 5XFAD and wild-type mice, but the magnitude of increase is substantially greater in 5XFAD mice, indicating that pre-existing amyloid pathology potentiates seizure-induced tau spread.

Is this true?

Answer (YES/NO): NO